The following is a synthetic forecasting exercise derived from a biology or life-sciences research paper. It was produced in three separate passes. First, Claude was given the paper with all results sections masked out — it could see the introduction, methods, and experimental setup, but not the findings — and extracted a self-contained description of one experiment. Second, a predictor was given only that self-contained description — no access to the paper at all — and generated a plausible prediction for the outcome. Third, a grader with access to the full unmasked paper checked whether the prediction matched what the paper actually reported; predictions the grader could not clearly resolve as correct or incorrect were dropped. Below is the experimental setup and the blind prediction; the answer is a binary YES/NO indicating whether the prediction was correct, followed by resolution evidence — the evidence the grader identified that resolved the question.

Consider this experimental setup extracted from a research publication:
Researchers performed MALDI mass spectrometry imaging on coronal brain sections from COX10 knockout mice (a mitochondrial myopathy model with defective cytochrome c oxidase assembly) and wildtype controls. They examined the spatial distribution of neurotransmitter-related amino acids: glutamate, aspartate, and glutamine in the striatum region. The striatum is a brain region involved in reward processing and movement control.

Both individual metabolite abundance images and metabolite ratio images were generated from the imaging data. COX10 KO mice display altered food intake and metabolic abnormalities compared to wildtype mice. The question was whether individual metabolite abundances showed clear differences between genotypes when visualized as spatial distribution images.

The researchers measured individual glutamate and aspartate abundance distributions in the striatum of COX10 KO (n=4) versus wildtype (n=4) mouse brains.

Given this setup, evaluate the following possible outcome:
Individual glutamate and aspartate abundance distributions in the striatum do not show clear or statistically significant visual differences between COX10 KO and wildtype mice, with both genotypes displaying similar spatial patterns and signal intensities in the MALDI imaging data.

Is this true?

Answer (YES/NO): YES